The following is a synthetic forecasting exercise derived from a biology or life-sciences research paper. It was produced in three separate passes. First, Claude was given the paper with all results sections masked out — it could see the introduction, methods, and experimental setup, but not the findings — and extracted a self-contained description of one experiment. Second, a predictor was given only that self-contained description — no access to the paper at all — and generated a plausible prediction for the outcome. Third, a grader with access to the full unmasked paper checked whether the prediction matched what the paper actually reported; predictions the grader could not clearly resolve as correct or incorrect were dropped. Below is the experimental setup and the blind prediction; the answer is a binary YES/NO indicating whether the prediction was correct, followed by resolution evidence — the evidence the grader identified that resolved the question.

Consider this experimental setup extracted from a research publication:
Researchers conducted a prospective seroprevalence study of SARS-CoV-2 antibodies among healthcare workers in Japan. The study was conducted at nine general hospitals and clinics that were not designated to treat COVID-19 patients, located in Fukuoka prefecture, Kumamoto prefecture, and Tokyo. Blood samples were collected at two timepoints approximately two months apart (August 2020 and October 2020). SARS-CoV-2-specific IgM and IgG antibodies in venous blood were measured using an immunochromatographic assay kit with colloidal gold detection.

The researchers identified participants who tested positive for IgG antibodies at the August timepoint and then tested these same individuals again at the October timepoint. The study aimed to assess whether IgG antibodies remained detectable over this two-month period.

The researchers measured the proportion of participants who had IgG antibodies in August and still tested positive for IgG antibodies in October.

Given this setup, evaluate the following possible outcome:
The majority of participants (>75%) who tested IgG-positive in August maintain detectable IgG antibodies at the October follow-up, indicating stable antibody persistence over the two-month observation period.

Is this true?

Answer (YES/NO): YES